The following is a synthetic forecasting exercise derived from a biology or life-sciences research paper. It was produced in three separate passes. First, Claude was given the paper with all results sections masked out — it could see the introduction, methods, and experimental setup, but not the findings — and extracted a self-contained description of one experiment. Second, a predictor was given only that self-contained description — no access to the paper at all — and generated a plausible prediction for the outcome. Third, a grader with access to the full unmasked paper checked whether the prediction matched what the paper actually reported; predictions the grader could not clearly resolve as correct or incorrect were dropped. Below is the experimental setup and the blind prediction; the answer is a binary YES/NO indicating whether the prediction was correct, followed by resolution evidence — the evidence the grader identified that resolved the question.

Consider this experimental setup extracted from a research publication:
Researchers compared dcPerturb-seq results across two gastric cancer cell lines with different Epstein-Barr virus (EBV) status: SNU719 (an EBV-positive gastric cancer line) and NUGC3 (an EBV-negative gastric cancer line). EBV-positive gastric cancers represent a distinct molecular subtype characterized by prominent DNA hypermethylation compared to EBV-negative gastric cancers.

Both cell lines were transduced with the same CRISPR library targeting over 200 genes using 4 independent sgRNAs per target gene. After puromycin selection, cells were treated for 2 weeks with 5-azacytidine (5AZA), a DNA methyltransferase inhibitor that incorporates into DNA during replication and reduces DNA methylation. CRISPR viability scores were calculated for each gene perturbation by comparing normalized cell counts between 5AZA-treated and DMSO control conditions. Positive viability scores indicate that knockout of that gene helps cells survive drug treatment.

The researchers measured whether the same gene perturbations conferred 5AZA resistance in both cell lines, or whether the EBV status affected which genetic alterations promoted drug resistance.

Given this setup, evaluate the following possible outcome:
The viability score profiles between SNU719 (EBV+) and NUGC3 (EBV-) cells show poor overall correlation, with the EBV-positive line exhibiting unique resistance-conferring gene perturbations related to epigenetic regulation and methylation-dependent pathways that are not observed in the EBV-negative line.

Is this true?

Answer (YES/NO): NO